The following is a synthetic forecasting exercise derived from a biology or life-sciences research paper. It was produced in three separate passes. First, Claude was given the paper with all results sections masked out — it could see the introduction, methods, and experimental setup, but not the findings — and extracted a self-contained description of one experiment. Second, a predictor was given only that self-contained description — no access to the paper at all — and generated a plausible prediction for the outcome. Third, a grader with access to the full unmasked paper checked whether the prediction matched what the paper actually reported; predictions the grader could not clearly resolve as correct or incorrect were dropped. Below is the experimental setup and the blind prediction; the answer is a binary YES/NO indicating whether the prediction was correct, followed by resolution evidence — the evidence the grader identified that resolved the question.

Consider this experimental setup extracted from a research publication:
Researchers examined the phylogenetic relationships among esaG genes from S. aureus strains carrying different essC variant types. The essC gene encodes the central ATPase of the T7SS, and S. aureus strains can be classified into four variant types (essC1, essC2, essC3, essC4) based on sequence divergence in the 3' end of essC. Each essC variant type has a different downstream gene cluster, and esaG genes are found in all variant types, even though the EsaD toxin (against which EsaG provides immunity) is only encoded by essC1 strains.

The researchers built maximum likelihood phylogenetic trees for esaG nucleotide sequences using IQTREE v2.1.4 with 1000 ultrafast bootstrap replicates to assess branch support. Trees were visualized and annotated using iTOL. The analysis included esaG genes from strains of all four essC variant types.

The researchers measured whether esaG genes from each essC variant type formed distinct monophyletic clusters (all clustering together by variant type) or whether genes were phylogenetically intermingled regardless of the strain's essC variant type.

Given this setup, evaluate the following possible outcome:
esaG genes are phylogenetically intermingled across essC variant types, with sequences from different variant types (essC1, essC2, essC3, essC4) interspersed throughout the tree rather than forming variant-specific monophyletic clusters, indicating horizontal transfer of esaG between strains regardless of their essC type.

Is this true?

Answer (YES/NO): YES